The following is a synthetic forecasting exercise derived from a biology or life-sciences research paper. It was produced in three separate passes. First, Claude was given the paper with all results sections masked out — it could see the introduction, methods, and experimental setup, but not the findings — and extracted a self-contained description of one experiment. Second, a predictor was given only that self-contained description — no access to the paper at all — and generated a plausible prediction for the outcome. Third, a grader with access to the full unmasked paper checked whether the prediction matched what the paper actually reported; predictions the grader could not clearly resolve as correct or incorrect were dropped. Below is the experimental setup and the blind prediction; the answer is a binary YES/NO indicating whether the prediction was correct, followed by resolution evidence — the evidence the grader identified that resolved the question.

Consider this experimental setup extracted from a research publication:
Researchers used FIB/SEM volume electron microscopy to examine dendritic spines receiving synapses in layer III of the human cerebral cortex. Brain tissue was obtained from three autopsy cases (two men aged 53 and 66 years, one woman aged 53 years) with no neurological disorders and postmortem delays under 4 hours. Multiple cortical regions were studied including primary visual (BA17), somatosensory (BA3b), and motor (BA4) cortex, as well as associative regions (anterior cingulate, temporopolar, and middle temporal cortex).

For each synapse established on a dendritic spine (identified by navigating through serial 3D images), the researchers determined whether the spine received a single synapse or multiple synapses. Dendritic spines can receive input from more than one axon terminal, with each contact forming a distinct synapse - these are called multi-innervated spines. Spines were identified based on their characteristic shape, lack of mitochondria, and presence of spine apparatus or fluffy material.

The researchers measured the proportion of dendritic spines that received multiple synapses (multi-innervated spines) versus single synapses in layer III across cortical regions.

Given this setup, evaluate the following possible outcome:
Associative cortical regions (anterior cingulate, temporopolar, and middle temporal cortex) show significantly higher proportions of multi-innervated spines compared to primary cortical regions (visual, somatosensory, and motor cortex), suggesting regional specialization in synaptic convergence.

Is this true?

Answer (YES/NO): NO